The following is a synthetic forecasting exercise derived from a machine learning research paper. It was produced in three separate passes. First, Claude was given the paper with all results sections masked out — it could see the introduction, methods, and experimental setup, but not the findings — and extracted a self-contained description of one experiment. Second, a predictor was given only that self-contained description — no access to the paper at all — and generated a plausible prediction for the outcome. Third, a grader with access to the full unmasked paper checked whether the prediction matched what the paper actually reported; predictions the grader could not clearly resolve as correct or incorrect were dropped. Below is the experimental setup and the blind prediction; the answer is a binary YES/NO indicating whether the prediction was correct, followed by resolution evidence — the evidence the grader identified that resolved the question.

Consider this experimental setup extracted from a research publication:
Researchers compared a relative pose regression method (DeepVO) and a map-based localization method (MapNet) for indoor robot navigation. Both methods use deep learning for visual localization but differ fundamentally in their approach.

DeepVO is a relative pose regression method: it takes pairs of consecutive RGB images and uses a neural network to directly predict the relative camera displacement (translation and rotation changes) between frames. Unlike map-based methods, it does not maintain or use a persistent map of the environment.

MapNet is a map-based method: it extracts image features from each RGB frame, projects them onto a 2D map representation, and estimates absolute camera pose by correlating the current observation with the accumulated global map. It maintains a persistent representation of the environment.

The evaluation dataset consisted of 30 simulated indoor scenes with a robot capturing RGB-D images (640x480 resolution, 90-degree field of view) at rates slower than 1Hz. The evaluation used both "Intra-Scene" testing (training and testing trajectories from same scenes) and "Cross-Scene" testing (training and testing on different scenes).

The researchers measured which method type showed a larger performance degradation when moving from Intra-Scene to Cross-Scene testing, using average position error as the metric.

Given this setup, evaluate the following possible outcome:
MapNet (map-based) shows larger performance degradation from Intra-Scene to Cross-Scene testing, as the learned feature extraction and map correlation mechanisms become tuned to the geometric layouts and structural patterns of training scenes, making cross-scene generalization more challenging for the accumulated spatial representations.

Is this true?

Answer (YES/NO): NO